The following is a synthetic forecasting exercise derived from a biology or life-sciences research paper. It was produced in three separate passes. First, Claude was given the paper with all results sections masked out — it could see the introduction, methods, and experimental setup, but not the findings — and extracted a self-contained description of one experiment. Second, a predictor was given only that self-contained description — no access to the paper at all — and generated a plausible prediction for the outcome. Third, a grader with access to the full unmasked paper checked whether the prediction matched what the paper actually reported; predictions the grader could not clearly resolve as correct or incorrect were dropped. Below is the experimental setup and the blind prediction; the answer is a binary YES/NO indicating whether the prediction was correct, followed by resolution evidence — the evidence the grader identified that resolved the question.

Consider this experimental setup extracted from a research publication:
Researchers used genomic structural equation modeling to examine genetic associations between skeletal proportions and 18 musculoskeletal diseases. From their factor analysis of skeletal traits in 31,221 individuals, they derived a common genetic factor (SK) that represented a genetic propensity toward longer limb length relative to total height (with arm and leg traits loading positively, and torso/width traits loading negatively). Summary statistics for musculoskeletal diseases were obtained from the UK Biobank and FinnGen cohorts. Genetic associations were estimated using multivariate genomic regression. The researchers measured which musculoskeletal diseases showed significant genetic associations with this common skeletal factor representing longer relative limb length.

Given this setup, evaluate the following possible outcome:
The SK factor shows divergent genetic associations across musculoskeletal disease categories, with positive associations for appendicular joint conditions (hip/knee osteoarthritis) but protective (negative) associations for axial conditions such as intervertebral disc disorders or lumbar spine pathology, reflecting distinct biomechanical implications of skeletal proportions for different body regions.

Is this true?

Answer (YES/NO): NO